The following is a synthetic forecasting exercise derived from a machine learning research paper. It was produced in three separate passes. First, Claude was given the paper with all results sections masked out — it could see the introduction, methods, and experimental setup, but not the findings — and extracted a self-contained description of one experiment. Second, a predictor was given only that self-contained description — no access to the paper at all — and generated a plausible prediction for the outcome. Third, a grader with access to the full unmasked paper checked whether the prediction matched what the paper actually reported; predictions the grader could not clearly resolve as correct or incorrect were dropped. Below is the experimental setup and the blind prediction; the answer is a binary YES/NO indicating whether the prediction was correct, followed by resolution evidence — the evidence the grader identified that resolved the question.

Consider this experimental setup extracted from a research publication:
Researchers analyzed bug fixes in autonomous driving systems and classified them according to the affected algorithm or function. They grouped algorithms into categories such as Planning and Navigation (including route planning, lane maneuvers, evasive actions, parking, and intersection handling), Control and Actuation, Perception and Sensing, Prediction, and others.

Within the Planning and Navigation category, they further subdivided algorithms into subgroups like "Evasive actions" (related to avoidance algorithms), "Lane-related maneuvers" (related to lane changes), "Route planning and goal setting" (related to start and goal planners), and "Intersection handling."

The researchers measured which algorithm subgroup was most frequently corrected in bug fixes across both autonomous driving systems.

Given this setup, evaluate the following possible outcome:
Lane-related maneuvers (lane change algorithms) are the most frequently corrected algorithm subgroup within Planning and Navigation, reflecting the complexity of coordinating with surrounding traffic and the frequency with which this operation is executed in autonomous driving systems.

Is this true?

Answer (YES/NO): NO